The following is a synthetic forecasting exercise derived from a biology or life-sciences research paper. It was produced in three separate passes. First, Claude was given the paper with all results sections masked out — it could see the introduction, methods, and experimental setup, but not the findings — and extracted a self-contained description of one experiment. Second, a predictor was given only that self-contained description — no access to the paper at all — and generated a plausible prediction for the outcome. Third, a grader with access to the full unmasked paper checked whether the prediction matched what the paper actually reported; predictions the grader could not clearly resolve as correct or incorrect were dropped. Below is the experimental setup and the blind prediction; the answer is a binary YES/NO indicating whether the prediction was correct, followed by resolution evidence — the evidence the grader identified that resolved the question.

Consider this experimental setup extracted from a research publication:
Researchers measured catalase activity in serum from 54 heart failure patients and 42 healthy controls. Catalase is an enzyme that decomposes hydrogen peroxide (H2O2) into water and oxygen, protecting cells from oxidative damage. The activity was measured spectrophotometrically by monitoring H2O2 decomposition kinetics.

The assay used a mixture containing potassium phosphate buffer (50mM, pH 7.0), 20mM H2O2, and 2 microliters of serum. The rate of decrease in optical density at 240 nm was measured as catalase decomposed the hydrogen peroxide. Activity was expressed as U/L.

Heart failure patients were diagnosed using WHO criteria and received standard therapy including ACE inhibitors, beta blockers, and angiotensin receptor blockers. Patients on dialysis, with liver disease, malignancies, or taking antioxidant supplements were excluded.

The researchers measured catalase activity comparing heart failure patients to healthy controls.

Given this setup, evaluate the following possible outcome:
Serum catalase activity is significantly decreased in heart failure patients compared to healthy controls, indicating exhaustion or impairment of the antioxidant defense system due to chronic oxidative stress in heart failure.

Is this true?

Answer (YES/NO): NO